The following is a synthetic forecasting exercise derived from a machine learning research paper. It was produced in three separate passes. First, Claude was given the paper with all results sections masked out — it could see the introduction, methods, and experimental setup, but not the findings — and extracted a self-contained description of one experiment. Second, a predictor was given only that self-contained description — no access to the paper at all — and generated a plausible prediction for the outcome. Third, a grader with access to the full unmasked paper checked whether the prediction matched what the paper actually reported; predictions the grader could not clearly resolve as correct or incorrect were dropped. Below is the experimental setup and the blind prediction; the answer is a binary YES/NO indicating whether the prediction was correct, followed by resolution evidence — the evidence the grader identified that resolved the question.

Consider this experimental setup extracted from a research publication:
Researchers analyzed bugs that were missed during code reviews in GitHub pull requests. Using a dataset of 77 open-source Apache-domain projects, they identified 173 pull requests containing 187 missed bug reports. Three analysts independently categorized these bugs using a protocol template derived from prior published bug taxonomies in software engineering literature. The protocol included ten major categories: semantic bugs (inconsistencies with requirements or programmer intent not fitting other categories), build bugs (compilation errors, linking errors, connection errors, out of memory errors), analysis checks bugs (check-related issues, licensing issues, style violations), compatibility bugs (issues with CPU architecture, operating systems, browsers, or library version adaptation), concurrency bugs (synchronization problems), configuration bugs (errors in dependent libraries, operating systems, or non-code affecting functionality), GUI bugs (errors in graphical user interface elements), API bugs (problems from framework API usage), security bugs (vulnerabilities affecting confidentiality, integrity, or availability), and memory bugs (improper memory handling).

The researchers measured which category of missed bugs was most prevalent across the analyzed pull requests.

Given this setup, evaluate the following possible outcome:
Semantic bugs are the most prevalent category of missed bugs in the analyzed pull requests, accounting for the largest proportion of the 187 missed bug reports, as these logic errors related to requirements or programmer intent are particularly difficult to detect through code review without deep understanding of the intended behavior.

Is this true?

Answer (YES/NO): YES